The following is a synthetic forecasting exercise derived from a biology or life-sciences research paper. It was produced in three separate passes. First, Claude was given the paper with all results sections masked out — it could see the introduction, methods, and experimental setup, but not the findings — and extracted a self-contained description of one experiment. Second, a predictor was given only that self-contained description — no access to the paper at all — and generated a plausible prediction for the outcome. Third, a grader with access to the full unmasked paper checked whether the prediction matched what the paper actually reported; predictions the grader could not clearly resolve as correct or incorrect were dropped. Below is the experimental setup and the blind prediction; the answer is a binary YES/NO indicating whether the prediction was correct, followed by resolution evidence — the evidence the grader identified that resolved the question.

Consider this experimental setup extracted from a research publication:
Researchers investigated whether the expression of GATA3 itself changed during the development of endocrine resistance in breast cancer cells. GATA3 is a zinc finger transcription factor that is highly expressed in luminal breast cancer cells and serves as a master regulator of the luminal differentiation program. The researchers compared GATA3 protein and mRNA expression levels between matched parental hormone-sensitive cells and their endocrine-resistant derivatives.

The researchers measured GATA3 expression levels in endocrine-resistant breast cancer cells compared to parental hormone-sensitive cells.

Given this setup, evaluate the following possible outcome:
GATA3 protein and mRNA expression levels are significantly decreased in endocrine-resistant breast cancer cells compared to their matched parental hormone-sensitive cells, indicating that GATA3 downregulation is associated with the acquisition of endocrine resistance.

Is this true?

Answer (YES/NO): YES